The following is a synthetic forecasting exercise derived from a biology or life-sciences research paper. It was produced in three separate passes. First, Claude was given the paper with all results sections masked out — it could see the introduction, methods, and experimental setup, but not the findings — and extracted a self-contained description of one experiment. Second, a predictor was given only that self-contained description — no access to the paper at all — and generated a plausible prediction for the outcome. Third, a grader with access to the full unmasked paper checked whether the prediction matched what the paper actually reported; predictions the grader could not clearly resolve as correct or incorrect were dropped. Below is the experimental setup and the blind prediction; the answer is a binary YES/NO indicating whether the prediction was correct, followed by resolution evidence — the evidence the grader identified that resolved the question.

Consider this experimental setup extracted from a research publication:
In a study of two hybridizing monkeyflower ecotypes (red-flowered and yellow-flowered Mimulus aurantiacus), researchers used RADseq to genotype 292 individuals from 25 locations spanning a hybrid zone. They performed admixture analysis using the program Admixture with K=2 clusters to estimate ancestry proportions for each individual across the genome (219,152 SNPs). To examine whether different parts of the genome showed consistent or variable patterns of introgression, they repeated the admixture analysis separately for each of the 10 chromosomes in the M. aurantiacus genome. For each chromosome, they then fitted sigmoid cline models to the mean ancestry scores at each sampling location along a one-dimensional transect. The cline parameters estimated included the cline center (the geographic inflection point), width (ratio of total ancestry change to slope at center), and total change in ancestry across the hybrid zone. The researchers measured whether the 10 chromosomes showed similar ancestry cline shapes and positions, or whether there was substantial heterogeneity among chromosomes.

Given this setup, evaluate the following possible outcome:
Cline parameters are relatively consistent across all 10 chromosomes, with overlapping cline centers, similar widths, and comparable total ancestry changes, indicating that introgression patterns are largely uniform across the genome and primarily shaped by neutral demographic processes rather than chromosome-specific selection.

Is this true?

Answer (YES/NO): NO